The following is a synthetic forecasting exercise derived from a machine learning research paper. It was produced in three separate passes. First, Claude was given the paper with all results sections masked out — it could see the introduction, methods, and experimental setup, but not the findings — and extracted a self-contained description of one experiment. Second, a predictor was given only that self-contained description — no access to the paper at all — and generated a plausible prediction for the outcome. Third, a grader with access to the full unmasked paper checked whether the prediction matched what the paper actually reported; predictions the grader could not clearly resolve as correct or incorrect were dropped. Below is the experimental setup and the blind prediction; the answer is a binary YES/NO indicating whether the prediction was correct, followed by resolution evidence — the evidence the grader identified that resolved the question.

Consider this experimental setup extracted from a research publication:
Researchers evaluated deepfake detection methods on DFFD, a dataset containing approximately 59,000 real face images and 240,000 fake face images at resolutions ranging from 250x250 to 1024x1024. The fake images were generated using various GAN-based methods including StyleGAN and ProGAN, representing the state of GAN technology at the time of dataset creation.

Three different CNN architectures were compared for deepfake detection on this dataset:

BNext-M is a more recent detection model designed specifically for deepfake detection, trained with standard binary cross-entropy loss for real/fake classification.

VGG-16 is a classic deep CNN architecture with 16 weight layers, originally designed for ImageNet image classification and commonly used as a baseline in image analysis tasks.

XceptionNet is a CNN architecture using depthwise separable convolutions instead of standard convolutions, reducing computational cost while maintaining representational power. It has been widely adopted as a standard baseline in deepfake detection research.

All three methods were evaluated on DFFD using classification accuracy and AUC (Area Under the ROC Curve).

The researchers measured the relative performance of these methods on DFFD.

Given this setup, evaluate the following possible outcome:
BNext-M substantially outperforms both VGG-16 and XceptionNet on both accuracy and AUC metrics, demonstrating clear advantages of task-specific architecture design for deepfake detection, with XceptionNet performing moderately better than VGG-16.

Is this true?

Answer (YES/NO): NO